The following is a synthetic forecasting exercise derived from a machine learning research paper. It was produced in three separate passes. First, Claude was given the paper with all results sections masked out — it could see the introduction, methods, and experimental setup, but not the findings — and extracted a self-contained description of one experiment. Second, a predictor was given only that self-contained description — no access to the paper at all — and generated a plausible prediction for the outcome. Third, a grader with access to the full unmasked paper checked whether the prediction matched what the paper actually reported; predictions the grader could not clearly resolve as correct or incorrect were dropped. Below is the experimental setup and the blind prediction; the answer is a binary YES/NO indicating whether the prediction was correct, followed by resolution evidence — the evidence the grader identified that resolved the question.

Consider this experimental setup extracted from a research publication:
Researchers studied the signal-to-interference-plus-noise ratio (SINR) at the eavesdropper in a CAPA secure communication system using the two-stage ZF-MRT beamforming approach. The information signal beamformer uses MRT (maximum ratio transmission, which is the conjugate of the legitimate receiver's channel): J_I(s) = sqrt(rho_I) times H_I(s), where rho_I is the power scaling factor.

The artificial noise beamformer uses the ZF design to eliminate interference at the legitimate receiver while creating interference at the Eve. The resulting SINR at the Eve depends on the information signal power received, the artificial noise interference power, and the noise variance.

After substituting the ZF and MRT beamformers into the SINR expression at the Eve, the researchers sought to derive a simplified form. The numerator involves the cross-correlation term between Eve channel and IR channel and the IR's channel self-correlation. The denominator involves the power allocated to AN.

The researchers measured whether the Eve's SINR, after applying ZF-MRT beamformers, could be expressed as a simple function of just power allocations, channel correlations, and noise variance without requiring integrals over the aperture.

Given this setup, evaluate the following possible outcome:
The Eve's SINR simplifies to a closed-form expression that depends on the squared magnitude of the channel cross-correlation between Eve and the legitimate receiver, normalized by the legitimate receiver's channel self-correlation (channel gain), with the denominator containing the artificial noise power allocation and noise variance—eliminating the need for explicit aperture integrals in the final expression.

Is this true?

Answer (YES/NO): YES